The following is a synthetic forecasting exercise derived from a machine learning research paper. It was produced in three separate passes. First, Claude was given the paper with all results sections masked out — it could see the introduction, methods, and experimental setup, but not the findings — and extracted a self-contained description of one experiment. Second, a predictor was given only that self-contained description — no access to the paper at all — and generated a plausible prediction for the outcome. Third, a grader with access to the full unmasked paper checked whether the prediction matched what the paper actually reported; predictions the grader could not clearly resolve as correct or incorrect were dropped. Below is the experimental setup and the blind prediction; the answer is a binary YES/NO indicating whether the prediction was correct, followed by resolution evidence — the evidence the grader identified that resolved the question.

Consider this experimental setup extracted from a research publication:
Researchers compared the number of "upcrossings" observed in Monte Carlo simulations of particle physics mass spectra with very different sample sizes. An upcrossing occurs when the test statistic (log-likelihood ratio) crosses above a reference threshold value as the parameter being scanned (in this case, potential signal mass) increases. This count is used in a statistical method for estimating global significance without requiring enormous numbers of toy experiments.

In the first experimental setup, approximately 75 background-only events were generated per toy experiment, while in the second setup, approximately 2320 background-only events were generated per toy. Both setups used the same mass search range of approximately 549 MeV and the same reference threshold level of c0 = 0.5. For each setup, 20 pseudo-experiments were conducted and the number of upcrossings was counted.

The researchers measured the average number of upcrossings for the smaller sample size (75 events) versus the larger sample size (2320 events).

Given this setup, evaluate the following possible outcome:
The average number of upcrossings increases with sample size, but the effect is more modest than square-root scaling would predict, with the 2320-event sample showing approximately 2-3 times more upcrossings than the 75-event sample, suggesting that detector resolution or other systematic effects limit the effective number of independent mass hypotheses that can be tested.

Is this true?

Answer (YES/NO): NO